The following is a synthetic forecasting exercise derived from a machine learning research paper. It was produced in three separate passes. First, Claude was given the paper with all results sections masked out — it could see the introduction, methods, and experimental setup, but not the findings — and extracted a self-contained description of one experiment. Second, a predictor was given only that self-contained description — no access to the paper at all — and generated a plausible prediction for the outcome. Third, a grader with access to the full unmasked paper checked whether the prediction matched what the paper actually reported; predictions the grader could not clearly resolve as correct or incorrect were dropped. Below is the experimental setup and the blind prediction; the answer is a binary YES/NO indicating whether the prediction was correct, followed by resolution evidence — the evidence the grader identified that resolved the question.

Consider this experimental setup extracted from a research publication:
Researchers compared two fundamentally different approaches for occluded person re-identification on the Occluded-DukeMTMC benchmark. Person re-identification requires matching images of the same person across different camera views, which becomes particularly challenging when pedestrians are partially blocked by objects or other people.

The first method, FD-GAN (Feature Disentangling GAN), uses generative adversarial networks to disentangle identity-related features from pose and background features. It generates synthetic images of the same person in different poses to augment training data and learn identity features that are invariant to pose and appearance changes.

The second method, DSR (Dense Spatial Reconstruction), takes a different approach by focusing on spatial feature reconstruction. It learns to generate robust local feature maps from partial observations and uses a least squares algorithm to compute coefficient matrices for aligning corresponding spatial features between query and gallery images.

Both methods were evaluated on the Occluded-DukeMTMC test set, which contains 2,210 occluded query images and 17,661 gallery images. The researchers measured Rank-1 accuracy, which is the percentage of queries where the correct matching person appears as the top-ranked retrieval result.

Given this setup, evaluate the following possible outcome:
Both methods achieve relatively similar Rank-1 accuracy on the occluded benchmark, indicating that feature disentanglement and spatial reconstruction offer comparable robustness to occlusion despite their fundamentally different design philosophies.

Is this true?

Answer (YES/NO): YES